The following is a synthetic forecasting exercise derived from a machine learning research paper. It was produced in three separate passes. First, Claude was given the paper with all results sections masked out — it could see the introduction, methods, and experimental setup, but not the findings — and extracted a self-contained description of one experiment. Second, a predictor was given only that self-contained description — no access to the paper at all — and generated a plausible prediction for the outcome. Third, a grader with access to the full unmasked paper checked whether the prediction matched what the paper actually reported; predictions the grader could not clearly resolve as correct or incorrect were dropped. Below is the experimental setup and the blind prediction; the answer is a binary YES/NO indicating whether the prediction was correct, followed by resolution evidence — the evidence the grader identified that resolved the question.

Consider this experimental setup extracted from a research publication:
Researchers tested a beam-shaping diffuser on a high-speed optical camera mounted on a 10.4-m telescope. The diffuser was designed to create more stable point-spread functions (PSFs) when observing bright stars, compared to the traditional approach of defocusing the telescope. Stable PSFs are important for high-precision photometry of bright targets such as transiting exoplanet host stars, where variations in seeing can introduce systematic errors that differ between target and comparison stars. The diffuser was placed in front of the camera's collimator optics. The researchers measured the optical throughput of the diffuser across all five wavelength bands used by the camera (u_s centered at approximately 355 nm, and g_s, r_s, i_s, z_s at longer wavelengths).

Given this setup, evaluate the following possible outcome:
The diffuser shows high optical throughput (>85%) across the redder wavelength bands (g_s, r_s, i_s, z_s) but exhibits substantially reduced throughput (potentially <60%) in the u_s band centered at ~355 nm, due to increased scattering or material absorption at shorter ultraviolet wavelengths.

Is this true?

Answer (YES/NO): NO